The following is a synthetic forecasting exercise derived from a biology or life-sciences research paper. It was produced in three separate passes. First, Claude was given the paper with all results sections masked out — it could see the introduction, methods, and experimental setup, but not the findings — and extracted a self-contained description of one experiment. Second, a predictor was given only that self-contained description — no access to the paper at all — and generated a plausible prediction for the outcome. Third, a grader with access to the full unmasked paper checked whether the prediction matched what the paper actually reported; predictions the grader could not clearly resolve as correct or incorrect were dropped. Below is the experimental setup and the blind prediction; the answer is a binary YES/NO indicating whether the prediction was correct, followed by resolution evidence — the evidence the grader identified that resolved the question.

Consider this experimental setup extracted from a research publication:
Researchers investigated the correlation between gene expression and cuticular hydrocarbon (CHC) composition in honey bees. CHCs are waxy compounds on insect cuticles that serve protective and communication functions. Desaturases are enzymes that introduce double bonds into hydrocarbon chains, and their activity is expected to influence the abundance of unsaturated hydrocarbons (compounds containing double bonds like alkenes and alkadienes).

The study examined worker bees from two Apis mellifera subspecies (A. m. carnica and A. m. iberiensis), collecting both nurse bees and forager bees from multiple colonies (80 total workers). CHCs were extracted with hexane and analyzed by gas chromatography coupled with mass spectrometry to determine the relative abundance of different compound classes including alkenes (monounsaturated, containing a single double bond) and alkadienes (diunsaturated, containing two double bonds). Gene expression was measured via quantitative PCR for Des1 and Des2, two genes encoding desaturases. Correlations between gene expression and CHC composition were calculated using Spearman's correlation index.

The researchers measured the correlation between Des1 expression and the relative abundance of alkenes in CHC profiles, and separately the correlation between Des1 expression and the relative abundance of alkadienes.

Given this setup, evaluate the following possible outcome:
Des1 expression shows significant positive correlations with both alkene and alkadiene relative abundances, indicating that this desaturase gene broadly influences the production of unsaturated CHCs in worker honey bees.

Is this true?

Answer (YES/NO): NO